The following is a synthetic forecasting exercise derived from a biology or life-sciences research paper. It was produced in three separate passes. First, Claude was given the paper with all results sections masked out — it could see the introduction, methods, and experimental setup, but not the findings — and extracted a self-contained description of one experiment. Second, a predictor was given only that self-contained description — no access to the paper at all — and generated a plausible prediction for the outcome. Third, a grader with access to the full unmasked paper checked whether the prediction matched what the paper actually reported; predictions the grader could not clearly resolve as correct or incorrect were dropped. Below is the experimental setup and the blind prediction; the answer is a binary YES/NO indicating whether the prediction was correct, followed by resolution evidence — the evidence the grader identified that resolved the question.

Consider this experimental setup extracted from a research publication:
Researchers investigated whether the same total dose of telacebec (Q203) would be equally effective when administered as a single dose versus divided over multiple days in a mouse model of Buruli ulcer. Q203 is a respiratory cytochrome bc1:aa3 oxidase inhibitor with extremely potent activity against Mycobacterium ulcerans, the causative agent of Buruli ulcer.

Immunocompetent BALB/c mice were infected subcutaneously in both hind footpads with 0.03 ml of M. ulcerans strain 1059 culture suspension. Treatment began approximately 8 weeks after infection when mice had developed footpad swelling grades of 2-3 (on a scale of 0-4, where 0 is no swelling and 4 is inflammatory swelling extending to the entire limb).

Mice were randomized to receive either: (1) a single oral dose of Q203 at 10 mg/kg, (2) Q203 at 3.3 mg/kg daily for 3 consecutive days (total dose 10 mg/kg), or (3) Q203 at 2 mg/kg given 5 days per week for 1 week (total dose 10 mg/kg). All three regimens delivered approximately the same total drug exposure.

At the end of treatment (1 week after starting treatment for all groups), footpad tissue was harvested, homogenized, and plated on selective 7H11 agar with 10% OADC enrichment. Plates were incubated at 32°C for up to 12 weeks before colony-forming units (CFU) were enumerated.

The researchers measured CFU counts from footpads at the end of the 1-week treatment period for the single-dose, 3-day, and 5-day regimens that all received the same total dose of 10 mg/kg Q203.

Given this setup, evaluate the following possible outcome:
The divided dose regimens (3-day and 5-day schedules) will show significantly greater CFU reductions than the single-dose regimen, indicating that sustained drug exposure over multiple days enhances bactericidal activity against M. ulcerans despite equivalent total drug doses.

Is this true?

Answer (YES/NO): NO